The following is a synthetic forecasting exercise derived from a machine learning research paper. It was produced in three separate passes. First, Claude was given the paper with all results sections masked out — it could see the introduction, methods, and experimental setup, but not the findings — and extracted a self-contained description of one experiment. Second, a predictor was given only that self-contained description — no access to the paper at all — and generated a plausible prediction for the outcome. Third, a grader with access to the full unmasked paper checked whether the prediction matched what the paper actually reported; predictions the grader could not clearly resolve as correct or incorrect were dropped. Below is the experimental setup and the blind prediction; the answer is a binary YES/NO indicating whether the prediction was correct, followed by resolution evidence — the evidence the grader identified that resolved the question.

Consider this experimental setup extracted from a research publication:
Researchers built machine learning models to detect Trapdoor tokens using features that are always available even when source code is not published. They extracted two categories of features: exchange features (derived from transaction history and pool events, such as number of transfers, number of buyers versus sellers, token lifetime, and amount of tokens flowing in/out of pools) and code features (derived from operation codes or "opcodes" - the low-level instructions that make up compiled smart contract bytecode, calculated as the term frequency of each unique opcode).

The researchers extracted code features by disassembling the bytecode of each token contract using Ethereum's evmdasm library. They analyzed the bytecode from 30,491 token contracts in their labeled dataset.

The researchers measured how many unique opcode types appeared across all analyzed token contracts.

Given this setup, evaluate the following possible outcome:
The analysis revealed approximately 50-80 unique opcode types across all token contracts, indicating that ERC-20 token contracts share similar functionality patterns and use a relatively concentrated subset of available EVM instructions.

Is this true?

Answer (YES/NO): NO